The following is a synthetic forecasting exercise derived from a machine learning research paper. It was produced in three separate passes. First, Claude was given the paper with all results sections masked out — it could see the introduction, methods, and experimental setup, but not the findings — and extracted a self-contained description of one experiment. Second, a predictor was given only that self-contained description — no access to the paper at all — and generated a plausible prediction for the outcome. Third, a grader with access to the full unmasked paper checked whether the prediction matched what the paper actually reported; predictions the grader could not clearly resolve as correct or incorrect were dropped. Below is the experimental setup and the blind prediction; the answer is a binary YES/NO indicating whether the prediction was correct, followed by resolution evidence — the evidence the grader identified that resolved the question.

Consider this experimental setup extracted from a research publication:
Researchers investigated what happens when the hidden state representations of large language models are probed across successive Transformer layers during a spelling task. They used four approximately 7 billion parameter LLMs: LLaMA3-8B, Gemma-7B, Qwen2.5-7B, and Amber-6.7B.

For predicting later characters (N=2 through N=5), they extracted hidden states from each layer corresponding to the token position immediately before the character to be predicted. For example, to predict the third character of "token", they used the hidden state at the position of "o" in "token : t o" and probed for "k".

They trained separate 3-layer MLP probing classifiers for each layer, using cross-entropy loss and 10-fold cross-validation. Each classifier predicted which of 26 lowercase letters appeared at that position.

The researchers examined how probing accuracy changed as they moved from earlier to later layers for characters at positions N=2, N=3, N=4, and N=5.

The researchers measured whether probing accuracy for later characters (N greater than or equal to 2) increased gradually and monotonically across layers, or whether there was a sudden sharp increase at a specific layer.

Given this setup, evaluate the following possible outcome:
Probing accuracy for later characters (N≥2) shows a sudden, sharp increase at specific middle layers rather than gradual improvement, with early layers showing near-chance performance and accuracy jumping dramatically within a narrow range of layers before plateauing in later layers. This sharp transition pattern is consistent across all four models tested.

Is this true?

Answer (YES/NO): NO